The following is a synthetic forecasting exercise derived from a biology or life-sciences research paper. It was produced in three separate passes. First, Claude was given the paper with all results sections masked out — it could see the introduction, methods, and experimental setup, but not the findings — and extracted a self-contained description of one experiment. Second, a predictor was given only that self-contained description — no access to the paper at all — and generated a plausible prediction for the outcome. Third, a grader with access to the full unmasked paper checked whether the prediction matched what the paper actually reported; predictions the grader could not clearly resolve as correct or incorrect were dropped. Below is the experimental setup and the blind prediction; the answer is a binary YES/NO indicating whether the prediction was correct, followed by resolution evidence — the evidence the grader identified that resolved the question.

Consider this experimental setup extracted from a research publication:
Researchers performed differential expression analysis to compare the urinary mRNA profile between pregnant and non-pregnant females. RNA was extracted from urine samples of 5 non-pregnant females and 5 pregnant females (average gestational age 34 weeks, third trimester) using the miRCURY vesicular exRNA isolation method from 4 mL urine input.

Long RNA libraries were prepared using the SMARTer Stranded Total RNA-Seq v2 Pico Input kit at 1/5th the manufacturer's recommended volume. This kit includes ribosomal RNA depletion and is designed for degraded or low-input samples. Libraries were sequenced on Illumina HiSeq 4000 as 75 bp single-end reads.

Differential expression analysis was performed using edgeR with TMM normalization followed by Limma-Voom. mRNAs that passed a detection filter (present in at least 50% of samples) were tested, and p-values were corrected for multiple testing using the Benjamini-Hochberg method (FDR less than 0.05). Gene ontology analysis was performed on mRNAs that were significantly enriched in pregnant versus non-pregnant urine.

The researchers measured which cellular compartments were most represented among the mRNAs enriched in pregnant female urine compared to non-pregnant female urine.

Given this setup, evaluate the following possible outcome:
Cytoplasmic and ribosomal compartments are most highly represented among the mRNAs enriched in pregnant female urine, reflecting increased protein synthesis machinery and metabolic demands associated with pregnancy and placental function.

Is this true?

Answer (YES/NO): NO